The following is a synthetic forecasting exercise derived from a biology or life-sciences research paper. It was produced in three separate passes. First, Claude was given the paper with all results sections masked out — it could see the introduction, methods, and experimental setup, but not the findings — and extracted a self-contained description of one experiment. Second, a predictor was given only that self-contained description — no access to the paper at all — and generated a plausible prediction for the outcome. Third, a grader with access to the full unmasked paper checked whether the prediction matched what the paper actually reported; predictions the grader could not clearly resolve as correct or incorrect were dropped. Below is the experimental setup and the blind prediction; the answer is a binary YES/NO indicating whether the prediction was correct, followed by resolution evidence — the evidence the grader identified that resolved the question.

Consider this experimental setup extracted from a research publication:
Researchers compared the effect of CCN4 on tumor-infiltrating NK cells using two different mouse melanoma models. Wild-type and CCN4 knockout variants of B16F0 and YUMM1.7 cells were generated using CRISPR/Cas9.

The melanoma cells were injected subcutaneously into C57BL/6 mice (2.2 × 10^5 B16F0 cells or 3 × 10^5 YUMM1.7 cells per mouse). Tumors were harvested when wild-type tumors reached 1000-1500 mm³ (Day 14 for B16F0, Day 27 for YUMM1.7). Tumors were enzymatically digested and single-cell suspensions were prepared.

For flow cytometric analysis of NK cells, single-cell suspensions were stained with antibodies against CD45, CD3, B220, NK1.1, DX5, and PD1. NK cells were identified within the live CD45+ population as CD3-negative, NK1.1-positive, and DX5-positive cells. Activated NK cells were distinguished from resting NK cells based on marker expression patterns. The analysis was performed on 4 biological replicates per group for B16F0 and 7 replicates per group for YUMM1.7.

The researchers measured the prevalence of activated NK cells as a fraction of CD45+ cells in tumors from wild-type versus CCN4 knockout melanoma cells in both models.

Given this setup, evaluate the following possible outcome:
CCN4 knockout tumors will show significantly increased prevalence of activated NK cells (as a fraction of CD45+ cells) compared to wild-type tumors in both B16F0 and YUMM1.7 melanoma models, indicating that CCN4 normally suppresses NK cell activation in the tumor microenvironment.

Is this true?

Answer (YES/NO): NO